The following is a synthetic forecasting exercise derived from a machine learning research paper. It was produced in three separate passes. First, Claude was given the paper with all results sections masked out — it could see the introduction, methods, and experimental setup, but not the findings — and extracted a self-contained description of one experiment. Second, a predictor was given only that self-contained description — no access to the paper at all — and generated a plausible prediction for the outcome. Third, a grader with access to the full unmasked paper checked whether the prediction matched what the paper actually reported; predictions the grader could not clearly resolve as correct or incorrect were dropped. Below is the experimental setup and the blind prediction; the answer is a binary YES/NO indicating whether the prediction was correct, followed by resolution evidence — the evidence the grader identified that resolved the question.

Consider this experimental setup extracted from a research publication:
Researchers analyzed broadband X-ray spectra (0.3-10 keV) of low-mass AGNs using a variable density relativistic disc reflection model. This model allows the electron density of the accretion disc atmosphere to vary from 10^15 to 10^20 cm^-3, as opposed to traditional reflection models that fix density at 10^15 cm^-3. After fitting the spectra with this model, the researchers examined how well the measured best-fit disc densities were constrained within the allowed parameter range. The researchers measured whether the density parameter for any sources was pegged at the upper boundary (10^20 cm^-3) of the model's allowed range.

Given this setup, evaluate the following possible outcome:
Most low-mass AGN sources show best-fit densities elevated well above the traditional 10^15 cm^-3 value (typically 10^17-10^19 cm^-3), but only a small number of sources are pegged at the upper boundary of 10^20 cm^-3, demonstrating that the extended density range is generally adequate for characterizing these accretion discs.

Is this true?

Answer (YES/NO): NO